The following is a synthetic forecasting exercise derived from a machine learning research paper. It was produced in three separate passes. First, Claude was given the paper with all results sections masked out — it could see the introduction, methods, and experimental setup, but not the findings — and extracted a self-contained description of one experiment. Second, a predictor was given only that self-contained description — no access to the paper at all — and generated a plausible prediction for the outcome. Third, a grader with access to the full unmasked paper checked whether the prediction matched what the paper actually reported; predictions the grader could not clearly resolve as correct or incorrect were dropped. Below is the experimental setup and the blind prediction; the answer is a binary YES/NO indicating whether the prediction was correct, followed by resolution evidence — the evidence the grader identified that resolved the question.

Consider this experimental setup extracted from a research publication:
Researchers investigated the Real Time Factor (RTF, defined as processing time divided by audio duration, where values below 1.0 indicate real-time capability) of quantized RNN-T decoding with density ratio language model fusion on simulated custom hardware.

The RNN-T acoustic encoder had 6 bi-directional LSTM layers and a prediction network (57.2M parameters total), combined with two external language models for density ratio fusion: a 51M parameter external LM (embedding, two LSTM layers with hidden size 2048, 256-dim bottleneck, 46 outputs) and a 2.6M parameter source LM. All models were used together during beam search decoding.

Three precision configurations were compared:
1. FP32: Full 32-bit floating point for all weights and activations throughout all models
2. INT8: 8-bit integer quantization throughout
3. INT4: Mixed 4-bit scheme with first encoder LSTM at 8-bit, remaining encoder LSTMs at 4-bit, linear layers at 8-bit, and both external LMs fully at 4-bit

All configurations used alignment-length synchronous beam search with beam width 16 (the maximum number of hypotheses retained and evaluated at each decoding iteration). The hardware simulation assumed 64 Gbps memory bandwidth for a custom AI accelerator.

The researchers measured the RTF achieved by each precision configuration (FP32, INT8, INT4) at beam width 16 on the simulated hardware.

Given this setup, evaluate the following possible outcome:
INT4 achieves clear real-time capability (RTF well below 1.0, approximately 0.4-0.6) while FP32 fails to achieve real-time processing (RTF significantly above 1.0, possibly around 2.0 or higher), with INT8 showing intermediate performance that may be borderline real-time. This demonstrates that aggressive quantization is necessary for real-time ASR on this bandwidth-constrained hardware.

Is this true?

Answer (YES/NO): NO